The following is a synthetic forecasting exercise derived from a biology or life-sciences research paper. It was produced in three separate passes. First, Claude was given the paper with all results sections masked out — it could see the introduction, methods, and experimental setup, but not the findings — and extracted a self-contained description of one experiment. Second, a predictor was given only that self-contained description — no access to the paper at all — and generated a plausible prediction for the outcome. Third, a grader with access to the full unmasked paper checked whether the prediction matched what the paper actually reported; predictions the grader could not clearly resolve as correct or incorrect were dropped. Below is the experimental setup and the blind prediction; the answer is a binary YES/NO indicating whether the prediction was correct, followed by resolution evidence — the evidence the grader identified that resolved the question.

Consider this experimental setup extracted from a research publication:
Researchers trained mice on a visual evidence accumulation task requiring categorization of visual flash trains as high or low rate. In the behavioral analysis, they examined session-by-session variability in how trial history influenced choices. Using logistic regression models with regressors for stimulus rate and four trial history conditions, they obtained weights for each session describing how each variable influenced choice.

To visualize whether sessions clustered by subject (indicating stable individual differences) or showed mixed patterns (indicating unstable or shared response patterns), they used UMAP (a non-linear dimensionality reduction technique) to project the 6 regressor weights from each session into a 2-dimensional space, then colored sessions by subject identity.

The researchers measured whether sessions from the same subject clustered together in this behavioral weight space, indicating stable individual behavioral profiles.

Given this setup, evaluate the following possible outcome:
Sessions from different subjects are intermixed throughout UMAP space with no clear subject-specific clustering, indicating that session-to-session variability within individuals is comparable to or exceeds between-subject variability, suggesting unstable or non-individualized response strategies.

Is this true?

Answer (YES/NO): YES